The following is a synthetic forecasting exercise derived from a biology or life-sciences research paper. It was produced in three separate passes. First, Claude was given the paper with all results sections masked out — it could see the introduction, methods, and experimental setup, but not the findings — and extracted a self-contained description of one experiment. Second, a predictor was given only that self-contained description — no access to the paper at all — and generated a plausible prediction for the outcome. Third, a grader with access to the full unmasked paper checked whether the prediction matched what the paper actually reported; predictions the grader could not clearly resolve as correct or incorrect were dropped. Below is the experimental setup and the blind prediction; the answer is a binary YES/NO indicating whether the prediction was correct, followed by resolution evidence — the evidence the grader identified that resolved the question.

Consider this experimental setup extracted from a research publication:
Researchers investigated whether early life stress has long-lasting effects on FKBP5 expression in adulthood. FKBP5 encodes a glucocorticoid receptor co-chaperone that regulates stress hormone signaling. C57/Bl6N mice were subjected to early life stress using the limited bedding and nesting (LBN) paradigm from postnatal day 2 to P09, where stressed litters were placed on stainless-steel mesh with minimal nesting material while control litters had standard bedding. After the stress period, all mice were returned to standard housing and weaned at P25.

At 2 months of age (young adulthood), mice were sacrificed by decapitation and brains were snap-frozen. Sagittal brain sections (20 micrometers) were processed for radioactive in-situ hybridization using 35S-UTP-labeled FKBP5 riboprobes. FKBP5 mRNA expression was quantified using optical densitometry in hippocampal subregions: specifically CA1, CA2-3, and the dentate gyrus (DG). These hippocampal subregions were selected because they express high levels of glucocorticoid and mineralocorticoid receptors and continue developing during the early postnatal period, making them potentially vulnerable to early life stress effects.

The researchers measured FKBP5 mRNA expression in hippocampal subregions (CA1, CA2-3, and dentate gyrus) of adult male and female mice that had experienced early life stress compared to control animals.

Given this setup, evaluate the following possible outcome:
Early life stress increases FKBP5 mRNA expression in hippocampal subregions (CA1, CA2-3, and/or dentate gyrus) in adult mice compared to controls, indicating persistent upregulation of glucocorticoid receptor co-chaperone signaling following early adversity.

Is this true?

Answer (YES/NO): NO